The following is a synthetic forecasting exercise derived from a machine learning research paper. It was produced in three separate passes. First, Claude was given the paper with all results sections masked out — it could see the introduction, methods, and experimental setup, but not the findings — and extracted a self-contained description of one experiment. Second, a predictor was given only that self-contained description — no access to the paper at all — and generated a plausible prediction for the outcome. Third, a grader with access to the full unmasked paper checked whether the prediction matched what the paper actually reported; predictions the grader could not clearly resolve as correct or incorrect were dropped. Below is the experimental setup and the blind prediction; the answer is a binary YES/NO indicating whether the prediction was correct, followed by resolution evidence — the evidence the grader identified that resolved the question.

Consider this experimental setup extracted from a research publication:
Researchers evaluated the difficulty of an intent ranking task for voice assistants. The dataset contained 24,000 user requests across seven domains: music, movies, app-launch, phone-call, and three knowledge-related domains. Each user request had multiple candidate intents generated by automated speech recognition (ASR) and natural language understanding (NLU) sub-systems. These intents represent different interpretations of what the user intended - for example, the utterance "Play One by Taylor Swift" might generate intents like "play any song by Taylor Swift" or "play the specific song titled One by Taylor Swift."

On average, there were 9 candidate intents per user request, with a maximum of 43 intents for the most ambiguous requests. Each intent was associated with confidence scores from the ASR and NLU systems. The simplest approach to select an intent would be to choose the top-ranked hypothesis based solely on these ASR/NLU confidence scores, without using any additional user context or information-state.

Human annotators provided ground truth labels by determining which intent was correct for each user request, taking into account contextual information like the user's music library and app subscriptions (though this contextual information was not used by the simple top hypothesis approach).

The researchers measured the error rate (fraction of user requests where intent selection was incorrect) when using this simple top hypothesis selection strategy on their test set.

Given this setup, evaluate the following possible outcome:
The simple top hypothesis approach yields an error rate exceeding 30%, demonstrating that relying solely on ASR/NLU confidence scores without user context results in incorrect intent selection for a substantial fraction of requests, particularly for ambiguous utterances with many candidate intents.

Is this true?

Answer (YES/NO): YES